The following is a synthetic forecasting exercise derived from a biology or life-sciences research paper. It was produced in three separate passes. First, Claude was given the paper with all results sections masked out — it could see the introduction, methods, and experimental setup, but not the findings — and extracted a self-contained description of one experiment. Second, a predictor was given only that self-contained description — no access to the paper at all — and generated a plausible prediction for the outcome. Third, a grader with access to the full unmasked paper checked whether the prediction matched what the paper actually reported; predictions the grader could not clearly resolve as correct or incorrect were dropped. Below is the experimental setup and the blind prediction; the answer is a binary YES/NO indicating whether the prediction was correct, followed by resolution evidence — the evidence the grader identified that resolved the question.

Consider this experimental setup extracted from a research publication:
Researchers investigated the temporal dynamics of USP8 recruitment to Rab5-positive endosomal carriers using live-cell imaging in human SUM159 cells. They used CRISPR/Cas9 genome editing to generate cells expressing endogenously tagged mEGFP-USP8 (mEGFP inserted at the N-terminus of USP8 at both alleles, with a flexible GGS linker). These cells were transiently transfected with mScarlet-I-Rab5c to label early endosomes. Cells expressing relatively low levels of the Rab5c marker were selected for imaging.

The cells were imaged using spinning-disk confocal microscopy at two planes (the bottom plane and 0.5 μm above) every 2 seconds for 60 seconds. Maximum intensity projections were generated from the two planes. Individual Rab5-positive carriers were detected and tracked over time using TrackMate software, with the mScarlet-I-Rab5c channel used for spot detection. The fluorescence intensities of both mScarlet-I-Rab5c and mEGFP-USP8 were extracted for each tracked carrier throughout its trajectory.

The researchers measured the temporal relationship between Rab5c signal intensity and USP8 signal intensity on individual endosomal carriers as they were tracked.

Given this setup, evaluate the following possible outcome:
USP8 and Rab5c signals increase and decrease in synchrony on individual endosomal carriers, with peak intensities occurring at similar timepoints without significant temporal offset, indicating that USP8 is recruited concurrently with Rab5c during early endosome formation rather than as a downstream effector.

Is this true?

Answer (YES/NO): NO